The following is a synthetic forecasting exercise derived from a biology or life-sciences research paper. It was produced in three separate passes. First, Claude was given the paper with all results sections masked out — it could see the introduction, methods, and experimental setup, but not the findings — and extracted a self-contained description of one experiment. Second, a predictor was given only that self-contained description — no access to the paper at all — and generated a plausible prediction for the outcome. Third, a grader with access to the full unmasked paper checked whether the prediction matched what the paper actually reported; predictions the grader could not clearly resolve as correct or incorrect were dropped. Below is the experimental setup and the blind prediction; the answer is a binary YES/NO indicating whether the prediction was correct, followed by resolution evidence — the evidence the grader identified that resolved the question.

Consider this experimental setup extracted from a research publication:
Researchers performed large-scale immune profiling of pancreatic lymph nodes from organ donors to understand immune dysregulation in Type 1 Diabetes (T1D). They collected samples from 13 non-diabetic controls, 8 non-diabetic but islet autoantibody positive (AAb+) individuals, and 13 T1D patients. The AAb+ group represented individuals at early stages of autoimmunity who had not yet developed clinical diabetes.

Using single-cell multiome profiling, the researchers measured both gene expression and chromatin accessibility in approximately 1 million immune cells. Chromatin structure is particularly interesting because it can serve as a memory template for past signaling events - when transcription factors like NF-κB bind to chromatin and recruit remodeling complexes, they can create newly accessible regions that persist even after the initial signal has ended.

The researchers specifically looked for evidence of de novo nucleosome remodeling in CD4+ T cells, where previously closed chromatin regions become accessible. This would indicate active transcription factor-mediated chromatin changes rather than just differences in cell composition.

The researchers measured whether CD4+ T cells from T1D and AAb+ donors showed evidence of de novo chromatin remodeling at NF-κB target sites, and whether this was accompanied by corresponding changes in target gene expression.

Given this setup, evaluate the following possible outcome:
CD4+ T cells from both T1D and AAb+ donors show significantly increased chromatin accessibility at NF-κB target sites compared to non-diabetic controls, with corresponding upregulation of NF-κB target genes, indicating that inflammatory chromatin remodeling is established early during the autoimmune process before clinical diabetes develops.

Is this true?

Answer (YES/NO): YES